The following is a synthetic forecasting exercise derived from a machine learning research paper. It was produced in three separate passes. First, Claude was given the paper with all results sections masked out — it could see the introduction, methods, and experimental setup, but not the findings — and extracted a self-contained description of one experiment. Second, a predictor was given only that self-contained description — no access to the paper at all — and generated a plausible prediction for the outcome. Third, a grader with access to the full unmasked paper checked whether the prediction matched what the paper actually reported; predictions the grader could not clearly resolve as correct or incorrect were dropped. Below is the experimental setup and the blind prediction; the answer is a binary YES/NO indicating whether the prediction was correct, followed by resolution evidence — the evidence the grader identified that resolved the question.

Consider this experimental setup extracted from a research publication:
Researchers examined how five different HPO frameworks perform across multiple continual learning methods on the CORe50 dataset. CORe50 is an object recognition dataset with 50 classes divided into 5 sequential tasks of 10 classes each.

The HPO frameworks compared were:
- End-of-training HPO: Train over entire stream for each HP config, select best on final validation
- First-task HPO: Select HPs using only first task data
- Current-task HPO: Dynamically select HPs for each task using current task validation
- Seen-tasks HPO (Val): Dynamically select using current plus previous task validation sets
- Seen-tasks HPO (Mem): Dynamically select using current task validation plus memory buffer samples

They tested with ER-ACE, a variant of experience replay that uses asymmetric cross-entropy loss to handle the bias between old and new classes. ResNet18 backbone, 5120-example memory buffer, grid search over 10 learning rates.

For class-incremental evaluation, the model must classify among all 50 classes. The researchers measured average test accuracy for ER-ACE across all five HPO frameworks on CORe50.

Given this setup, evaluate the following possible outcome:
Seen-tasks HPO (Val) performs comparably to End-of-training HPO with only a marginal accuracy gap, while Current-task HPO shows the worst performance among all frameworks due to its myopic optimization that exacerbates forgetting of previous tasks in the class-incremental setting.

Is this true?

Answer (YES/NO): NO